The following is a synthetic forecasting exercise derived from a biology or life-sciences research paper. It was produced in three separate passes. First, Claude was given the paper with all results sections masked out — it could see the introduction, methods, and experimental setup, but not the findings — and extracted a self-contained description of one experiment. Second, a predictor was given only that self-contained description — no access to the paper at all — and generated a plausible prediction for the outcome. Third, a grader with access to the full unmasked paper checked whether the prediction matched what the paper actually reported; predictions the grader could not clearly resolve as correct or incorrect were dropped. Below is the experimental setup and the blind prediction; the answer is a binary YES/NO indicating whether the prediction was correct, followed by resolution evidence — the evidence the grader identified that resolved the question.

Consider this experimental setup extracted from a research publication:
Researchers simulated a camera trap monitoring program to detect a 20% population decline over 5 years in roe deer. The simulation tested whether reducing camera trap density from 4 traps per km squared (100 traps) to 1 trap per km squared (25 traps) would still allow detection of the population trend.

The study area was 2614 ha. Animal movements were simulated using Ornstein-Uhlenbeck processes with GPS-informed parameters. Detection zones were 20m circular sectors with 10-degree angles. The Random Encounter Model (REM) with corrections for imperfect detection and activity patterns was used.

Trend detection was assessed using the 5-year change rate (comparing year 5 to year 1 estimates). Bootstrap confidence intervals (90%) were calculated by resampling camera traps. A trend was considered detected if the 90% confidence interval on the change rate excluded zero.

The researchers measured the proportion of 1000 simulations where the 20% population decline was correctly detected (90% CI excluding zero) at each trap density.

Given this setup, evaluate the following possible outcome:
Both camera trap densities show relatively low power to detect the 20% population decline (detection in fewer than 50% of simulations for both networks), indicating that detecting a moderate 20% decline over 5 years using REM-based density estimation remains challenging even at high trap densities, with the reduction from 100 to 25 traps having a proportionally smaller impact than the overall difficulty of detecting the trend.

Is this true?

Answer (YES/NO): NO